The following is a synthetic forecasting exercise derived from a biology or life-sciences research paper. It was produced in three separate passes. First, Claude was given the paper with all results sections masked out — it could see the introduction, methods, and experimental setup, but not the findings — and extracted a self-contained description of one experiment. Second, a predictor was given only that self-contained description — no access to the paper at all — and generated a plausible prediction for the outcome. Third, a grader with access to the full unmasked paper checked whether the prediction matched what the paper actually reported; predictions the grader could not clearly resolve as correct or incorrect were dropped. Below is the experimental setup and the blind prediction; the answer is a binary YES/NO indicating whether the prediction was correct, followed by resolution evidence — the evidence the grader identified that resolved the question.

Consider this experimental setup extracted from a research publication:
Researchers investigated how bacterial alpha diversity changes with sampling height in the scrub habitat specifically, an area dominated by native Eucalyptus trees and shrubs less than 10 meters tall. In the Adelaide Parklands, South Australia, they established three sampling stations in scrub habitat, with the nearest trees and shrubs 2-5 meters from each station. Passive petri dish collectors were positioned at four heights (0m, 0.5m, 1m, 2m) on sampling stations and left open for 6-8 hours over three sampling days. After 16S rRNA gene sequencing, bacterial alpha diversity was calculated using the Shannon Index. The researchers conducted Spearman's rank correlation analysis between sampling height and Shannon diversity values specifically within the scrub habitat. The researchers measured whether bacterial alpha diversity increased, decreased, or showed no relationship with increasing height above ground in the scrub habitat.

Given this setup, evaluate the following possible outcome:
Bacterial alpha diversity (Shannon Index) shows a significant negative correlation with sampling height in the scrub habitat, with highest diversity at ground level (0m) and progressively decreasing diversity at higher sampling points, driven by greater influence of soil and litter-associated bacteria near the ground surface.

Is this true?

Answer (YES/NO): YES